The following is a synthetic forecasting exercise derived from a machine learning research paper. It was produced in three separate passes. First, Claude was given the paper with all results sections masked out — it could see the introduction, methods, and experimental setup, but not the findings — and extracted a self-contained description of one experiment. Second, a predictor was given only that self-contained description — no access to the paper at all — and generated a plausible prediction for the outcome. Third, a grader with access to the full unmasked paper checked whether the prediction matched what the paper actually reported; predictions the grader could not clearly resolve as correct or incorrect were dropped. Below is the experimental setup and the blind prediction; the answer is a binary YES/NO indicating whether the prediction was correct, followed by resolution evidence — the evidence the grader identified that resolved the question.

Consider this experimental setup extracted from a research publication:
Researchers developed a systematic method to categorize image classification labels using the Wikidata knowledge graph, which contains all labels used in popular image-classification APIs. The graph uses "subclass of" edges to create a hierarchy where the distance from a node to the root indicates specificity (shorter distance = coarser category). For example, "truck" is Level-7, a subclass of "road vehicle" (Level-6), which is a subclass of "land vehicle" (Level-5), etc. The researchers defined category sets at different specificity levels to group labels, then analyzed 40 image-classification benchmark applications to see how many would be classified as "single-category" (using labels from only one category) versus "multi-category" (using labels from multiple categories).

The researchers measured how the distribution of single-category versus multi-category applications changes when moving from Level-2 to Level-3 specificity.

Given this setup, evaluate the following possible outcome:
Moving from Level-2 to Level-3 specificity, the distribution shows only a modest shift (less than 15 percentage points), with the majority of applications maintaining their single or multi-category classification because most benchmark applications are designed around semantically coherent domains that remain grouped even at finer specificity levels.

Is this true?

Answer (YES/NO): NO